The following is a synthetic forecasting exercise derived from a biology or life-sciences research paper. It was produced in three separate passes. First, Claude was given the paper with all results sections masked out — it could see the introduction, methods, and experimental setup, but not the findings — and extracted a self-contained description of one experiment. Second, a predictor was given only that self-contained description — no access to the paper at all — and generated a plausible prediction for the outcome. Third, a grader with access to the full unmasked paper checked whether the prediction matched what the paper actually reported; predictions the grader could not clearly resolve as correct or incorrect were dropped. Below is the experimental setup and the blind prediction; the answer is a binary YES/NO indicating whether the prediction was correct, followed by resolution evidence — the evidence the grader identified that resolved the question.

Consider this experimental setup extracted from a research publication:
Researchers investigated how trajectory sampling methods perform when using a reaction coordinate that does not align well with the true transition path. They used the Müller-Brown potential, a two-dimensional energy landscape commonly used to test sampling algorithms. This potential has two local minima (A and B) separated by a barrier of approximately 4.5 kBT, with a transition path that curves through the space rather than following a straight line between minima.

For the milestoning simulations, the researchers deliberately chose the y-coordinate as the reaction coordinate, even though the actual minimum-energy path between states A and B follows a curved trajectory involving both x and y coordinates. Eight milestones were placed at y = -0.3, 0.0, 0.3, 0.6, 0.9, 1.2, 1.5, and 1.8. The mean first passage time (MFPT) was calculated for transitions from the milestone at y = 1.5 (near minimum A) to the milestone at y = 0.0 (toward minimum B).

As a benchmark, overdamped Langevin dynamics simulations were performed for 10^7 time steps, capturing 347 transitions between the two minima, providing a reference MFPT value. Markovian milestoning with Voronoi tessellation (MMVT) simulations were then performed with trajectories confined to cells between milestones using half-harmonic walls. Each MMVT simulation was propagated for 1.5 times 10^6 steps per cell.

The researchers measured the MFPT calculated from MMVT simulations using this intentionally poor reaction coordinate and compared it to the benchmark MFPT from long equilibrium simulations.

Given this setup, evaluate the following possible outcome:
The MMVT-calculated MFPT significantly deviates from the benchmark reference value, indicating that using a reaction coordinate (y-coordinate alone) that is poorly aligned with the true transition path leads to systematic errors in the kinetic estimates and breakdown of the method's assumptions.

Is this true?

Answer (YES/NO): YES